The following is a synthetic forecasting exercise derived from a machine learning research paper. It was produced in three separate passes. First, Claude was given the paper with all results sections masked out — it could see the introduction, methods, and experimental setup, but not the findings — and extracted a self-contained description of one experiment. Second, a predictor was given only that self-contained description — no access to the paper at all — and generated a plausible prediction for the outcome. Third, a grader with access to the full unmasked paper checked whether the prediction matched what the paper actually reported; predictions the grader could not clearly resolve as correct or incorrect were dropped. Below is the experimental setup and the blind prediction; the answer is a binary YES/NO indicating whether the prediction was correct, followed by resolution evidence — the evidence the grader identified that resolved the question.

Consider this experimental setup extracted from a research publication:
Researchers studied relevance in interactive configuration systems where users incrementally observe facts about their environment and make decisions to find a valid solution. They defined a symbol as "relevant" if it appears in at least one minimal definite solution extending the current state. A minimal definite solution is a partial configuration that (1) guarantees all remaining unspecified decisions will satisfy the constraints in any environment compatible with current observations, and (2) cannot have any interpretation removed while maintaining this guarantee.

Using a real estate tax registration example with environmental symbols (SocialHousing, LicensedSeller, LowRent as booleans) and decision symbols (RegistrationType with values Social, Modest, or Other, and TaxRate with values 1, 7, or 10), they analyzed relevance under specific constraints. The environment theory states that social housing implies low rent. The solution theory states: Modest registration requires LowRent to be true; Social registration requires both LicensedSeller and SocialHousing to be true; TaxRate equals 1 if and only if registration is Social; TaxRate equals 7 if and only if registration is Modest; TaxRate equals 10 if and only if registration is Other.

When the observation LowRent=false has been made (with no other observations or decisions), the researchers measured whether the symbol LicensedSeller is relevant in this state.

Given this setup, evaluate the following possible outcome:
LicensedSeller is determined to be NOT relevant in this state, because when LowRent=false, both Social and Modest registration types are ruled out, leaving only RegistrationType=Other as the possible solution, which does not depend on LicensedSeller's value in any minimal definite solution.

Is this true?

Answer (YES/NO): YES